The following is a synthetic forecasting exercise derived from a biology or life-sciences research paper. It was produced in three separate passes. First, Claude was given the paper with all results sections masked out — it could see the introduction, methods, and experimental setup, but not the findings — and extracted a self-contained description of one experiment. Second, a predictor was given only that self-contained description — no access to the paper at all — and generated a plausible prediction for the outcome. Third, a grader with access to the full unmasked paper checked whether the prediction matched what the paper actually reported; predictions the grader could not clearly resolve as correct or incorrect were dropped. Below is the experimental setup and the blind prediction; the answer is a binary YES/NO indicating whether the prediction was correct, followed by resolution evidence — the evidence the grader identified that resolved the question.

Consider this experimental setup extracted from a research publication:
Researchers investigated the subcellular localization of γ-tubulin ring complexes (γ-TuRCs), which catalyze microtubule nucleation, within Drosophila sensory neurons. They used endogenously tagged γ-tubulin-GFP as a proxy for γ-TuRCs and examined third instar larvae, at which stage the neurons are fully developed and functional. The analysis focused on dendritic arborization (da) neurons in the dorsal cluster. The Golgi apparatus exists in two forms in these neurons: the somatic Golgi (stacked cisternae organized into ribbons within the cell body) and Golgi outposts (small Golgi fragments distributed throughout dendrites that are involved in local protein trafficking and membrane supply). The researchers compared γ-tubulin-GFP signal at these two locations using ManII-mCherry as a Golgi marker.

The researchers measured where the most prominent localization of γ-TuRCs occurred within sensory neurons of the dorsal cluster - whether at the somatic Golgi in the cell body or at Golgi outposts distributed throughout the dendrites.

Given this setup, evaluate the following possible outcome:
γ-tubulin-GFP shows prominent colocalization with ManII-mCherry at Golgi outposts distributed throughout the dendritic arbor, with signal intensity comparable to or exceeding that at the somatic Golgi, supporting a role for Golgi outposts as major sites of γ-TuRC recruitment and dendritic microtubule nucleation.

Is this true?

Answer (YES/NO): NO